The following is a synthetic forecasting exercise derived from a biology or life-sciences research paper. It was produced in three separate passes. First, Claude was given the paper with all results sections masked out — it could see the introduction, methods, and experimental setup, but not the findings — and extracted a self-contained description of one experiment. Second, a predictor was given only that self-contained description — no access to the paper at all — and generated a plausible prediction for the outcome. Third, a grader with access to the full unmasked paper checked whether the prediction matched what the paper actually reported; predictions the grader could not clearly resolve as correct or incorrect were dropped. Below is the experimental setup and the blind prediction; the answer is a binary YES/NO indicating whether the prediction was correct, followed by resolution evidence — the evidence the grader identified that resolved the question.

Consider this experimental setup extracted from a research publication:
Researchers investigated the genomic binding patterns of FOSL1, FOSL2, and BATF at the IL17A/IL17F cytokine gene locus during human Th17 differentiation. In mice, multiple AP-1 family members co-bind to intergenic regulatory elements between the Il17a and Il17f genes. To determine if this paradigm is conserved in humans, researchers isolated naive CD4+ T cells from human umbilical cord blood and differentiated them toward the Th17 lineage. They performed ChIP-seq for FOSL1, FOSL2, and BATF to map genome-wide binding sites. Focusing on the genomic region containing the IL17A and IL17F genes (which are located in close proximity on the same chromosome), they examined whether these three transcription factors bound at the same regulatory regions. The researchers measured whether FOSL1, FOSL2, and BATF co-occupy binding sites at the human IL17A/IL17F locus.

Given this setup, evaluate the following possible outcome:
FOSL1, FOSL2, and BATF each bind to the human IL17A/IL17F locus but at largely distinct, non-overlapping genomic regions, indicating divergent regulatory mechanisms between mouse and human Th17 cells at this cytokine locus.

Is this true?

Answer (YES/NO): NO